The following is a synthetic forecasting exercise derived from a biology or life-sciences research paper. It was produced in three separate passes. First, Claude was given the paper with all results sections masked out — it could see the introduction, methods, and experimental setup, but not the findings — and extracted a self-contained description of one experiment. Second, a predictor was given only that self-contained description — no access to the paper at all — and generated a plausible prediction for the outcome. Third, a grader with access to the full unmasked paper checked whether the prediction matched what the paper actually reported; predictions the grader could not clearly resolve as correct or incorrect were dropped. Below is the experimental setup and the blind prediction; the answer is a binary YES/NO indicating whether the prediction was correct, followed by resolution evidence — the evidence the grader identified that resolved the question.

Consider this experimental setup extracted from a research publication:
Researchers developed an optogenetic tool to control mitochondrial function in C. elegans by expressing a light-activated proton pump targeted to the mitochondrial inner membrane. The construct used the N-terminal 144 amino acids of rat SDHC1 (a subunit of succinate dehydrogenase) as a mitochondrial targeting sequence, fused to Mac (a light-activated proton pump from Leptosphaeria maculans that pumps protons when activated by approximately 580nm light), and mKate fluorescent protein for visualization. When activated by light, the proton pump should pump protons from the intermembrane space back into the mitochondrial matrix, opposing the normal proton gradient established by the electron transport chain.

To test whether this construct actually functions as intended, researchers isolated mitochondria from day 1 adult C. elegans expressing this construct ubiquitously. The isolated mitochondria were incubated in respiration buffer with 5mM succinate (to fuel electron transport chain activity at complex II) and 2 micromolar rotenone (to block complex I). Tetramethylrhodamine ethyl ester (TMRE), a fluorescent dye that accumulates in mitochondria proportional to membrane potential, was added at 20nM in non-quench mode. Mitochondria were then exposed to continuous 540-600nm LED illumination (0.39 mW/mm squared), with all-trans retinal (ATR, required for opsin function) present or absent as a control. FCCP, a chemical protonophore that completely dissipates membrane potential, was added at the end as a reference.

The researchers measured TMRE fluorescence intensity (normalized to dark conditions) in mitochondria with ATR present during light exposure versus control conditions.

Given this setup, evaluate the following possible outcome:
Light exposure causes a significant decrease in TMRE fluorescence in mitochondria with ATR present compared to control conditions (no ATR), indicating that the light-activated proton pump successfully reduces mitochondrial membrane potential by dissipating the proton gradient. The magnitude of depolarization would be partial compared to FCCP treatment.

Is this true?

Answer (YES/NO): YES